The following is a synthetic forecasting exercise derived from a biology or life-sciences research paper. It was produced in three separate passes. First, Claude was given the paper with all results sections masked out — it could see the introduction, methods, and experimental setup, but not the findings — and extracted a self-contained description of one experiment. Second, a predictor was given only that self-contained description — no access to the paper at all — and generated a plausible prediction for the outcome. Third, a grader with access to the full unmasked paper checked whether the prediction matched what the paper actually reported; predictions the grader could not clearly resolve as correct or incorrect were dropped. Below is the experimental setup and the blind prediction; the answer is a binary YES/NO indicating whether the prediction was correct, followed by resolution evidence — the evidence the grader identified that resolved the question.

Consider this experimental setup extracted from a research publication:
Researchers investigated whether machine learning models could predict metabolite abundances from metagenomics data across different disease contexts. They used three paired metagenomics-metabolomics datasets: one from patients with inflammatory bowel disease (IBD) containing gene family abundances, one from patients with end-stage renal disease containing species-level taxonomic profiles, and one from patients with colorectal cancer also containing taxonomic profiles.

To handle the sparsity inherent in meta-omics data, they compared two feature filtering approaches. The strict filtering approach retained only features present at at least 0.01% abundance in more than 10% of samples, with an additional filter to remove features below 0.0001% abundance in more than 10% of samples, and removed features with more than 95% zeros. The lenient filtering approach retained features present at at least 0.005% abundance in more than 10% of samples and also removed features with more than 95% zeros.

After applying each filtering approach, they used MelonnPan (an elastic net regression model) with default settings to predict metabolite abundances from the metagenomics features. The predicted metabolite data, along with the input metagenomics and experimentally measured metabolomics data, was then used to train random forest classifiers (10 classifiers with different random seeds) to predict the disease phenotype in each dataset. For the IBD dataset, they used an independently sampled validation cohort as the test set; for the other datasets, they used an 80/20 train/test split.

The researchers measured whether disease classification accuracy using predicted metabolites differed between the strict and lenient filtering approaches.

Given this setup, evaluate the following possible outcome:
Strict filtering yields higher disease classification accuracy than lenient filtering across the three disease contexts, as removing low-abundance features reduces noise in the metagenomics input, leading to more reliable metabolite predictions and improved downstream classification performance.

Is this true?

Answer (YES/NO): NO